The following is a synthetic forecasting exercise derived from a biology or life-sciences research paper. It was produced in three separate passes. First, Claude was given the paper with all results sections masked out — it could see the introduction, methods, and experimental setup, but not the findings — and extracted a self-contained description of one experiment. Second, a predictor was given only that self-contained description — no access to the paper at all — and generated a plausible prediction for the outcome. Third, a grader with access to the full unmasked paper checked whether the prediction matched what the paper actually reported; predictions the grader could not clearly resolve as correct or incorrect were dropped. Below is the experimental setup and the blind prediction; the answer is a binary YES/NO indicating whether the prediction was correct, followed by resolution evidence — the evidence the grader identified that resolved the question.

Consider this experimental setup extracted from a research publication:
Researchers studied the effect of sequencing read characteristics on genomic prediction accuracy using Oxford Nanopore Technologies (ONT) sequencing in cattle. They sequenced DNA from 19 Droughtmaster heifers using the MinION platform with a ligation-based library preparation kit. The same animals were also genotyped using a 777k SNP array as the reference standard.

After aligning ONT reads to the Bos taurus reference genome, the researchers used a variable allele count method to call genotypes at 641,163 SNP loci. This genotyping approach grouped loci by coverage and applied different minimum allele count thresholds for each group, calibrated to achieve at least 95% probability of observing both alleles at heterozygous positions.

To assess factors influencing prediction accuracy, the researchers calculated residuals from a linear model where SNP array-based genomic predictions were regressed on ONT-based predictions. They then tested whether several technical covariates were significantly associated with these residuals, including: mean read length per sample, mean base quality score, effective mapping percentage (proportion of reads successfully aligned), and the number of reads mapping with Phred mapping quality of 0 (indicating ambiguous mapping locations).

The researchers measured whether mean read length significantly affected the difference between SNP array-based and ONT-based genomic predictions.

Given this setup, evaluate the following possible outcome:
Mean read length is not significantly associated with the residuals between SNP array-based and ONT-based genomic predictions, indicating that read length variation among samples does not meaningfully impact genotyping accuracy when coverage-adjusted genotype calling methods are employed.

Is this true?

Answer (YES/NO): YES